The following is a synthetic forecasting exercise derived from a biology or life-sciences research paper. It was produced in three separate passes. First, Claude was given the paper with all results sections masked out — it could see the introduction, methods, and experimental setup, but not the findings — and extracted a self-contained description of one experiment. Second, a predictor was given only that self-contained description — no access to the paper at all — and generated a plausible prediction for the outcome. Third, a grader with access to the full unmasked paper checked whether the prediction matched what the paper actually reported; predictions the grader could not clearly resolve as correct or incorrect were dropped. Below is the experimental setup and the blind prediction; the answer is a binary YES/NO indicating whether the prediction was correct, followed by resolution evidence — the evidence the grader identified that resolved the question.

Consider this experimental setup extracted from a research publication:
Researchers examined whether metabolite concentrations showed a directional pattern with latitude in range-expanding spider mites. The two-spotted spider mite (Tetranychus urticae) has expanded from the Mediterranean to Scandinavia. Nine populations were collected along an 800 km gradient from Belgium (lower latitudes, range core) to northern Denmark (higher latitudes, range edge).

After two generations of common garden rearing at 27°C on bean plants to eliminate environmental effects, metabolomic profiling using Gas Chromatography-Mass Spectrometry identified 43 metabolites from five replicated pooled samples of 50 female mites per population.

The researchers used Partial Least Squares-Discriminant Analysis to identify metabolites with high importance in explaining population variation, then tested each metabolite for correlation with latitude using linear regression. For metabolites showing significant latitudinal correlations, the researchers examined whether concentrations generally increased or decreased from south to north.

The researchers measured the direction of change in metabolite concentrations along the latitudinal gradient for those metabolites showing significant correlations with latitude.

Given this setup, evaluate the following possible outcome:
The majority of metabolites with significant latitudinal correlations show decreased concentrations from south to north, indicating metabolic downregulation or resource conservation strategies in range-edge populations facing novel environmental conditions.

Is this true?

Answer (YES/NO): YES